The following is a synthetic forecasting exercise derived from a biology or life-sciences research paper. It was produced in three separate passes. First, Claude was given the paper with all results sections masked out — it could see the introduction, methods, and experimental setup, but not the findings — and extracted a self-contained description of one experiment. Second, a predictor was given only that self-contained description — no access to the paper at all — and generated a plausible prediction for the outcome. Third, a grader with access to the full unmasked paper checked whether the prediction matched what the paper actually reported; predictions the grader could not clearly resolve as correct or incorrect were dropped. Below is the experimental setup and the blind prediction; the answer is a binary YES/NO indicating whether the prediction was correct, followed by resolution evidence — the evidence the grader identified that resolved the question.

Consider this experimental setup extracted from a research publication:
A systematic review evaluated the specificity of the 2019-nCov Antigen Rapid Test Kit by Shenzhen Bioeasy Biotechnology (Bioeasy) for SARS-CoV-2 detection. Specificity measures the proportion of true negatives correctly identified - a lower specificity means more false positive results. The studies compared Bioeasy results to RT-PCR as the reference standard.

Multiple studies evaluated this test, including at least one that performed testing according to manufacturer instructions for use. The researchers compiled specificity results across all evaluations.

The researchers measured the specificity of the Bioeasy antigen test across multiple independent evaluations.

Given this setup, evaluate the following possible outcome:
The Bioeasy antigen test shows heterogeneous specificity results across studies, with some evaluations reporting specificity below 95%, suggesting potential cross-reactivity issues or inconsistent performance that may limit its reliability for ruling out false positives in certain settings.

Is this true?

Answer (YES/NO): YES